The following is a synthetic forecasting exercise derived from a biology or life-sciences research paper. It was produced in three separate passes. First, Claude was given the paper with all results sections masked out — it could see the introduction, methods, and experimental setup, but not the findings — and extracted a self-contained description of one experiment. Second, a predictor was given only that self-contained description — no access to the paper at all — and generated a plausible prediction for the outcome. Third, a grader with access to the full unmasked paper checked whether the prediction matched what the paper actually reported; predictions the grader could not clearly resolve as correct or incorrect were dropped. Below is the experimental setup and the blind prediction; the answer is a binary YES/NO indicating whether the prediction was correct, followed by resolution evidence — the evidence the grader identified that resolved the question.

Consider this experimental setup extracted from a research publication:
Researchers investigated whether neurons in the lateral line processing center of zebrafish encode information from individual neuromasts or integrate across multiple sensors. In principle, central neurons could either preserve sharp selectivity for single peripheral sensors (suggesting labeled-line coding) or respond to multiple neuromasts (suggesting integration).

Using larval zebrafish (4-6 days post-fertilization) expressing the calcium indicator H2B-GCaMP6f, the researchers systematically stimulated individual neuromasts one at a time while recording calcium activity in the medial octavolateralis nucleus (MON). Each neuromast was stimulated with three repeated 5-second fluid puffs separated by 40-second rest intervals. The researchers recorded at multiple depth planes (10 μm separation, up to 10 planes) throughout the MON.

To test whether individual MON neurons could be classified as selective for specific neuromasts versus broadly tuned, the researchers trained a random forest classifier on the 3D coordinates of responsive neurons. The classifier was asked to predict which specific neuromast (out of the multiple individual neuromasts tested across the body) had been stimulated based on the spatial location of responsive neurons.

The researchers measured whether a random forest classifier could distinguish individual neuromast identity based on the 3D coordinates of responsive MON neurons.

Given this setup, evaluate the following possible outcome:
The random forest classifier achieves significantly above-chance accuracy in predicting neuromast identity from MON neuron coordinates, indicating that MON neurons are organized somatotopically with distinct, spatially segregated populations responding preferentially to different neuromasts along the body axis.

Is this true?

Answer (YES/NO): NO